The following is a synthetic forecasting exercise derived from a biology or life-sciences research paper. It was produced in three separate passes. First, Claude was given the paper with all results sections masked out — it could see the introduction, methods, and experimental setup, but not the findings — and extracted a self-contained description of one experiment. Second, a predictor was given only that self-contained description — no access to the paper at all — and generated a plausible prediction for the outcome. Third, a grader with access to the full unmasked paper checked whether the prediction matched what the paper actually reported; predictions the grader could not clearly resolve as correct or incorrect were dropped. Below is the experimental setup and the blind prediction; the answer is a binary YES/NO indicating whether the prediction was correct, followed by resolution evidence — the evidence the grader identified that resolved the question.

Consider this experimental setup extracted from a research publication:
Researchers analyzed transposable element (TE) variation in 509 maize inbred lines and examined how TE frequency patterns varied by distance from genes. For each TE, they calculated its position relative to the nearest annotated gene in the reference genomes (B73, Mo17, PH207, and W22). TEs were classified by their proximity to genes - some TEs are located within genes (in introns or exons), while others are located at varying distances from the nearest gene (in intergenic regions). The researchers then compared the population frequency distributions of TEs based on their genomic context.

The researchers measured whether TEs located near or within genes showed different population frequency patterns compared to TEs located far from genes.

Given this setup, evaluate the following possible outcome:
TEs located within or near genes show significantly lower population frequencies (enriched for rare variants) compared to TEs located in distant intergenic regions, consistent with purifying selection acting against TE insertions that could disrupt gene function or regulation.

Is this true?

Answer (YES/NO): NO